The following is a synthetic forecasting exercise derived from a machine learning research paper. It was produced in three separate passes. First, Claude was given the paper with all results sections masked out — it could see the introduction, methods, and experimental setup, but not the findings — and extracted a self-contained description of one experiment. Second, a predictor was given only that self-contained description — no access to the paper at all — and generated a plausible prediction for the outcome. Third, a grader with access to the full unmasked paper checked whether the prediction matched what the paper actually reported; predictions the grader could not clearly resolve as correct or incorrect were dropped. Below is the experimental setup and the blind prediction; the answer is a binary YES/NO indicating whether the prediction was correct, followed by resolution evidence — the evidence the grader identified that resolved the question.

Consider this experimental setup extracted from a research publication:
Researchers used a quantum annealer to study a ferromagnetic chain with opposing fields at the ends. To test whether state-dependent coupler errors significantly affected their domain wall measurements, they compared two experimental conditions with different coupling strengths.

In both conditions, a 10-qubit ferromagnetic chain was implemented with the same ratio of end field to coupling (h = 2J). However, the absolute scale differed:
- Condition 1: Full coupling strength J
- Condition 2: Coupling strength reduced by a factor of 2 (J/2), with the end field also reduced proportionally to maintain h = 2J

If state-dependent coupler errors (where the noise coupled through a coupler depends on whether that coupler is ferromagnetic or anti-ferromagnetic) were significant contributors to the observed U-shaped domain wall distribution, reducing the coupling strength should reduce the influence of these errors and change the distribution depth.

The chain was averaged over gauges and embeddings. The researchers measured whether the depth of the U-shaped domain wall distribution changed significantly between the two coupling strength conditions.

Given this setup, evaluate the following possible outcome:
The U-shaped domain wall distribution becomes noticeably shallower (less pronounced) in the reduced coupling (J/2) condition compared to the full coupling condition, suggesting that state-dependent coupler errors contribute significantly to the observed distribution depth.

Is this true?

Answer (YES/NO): NO